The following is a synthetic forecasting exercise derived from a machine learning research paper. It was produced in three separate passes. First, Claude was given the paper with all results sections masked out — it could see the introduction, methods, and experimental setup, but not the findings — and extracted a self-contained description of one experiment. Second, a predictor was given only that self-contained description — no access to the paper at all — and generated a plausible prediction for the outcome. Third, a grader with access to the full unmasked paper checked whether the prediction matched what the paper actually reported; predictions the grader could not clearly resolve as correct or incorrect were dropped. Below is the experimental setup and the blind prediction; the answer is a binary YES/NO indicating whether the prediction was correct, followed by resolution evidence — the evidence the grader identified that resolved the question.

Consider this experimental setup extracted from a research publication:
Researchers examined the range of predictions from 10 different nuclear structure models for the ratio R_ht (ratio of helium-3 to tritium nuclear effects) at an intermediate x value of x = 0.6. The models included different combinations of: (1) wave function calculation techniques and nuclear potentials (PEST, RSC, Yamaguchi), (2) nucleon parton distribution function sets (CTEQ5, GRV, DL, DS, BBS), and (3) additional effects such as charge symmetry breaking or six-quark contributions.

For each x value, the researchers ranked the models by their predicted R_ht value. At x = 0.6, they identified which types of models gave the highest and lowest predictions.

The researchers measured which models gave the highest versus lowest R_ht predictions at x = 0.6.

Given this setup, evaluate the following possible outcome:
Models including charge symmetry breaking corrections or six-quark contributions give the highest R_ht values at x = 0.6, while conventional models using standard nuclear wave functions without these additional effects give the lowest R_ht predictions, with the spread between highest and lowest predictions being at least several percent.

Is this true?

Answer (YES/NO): NO